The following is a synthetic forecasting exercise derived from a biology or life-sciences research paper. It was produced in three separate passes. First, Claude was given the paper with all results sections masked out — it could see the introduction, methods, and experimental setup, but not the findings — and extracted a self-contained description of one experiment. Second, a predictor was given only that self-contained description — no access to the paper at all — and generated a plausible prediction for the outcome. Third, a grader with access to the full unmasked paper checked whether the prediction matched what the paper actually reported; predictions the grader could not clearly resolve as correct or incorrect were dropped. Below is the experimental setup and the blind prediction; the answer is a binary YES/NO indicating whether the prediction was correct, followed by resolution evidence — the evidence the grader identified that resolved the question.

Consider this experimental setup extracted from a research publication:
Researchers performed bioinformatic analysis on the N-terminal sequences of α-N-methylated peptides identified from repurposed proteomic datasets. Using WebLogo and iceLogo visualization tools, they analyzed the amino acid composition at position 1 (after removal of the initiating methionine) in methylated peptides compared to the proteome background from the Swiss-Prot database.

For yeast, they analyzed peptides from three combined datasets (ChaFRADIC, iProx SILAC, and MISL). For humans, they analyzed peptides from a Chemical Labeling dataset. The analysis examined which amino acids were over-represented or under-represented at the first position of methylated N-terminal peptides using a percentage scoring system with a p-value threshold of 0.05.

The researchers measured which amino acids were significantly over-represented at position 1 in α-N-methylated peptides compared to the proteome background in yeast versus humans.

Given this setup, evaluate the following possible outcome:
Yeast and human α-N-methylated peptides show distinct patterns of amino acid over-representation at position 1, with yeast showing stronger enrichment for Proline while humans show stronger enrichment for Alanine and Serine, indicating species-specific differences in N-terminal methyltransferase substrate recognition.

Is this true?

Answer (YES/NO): NO